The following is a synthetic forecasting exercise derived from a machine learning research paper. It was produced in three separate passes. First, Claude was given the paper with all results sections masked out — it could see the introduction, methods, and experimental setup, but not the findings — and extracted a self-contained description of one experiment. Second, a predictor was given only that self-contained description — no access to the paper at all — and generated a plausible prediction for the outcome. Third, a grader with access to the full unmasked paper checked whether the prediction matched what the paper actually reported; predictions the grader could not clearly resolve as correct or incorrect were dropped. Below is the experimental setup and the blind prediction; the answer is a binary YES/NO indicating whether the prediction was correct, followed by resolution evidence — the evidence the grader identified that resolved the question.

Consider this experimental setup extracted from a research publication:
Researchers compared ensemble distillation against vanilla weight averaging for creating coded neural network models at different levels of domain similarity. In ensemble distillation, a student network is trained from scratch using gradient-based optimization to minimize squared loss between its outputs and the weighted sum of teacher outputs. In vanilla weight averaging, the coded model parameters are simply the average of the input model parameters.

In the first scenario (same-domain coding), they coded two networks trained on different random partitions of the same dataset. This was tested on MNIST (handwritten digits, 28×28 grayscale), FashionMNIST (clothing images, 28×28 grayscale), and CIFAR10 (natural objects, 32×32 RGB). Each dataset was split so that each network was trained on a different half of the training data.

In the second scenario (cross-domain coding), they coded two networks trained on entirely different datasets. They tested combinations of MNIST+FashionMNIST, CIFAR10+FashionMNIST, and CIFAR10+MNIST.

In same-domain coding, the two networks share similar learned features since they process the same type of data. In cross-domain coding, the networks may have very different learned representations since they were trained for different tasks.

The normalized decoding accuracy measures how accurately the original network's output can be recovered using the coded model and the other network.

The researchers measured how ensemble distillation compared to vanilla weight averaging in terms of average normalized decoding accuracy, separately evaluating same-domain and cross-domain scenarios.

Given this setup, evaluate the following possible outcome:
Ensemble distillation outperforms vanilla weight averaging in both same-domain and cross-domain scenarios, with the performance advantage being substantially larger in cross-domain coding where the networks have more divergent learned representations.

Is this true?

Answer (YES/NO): NO